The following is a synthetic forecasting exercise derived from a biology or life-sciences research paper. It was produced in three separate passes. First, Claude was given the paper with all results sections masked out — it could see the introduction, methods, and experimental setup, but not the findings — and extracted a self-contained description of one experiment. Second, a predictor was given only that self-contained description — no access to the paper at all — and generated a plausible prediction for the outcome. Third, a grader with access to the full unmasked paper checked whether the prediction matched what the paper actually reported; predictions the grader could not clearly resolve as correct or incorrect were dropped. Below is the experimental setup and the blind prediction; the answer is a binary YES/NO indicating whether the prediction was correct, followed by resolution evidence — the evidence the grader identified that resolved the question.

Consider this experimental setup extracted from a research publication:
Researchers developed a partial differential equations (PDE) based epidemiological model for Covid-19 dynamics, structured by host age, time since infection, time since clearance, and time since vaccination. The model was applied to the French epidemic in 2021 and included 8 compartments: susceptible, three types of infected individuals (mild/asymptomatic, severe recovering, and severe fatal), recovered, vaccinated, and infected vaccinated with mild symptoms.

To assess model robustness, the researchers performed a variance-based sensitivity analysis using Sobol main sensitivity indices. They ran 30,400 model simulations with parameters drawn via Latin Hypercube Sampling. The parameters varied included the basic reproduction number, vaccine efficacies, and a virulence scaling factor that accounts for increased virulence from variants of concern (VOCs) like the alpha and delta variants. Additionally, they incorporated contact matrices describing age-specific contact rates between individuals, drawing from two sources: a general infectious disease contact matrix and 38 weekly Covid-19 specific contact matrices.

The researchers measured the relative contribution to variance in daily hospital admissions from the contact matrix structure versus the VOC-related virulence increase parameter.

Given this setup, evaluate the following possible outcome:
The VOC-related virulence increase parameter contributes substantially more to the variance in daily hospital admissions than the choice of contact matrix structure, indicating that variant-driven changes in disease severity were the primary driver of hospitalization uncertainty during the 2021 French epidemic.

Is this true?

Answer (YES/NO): NO